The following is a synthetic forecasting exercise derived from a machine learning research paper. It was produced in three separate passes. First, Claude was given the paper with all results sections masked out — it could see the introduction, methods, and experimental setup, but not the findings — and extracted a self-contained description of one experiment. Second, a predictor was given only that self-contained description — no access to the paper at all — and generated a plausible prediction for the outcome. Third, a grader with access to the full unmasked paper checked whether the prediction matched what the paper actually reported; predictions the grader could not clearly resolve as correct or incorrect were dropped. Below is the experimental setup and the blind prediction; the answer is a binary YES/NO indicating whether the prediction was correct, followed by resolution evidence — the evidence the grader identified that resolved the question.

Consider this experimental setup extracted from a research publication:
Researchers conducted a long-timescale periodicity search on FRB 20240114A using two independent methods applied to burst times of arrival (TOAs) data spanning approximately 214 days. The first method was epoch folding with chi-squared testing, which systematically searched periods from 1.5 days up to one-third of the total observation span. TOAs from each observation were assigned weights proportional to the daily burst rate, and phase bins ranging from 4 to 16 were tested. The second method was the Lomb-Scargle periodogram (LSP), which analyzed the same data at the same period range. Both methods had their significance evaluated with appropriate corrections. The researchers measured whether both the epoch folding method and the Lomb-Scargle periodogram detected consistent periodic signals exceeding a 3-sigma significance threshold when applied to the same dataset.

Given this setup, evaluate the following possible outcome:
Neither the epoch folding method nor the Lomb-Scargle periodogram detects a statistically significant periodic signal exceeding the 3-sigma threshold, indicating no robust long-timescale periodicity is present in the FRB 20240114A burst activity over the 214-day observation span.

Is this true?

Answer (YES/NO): NO